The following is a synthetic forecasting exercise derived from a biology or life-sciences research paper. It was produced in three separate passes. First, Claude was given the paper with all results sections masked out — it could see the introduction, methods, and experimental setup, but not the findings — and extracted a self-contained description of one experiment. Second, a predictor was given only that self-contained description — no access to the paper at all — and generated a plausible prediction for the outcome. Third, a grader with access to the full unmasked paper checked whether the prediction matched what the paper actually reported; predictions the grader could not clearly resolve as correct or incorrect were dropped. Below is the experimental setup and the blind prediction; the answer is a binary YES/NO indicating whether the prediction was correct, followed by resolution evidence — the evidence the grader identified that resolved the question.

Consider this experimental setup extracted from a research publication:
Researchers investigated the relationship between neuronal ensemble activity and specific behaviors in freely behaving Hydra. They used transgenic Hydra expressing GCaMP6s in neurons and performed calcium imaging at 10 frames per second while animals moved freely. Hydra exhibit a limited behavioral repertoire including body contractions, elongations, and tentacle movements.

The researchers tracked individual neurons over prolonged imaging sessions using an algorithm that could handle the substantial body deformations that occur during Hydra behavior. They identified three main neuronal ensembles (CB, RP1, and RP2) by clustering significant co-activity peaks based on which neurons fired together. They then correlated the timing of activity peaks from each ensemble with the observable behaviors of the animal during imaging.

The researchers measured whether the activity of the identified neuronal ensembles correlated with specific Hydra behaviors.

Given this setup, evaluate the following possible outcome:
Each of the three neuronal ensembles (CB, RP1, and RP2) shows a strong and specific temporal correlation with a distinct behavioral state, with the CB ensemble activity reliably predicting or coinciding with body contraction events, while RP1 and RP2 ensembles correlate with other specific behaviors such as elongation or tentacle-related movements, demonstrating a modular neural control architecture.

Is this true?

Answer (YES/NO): NO